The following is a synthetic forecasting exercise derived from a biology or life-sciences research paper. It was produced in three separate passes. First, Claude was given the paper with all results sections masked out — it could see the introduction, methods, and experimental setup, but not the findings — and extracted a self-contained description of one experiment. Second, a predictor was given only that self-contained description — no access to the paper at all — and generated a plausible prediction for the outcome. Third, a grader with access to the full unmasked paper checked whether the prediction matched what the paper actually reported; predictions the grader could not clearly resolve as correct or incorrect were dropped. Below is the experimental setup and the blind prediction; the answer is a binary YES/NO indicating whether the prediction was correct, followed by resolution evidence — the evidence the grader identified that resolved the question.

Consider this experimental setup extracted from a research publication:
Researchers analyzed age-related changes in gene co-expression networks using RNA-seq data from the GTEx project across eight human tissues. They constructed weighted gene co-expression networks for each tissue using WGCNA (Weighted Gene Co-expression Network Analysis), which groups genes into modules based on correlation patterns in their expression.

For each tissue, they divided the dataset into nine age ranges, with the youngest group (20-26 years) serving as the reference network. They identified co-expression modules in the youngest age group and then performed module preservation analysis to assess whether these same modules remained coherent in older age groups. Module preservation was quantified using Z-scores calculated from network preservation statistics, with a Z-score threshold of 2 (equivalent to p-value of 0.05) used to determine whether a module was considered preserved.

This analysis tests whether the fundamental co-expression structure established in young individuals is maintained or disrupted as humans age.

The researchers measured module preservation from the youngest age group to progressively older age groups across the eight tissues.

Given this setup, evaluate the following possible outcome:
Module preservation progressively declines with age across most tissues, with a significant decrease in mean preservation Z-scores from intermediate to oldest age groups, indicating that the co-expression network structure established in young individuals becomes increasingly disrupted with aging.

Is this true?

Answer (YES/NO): NO